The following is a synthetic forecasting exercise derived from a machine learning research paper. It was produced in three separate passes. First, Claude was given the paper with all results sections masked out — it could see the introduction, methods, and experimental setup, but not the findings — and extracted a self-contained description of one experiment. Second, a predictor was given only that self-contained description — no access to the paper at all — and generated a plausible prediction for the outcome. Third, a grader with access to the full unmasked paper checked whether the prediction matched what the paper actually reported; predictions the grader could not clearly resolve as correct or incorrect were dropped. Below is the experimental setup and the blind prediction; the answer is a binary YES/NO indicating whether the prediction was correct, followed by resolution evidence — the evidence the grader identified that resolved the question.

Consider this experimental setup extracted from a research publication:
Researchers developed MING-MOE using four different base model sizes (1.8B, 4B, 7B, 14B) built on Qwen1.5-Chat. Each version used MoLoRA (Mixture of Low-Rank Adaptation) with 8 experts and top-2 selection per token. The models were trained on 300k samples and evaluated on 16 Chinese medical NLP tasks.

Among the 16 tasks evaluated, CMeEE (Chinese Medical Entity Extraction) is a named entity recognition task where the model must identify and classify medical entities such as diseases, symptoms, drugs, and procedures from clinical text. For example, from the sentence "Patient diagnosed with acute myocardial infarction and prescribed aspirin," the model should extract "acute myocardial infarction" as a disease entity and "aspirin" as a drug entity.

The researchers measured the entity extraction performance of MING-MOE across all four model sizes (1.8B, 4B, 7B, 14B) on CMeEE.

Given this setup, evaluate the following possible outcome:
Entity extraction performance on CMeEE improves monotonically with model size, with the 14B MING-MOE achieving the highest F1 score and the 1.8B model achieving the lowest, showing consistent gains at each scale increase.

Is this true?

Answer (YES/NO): YES